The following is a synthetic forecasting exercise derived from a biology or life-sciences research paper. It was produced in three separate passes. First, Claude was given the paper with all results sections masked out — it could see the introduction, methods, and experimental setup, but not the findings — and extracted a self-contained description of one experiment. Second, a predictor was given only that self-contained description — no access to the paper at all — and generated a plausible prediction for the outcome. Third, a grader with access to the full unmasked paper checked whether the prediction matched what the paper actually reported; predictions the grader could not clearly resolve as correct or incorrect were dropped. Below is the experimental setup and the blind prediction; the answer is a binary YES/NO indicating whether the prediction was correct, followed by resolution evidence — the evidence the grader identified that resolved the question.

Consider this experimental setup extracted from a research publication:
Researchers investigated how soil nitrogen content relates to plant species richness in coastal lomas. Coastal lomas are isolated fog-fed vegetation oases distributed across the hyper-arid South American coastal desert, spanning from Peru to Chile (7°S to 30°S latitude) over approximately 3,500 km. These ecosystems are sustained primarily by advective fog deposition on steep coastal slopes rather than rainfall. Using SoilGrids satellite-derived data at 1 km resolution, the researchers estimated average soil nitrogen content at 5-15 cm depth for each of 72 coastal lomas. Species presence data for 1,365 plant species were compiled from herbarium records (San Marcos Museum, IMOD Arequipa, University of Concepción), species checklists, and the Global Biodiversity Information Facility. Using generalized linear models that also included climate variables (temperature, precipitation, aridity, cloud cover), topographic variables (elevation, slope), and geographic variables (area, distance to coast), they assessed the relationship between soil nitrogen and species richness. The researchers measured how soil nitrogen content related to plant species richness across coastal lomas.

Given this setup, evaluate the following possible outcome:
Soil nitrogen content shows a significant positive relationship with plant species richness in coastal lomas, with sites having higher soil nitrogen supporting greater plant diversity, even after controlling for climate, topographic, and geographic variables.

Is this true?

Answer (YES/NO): NO